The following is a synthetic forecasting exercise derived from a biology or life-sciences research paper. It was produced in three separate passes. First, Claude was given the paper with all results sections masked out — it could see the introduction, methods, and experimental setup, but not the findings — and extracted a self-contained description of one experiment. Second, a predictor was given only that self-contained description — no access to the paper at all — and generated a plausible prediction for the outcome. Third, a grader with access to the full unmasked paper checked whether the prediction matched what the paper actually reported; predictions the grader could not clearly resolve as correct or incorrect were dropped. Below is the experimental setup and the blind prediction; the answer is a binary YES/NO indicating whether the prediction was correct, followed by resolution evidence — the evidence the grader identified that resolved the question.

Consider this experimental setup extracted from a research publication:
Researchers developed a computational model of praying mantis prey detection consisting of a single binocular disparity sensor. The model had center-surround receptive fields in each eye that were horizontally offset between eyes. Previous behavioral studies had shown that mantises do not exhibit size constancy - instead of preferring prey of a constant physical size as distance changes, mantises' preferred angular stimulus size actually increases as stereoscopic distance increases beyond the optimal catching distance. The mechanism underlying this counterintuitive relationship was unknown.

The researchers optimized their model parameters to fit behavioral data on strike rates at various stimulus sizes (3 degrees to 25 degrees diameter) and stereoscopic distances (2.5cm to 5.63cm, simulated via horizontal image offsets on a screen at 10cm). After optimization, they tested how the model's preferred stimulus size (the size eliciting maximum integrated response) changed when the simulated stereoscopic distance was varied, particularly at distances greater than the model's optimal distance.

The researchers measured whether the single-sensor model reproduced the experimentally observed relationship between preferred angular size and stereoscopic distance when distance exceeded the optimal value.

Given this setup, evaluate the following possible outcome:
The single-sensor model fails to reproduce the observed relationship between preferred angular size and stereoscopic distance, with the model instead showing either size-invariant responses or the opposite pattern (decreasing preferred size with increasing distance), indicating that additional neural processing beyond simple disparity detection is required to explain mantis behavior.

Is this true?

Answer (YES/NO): NO